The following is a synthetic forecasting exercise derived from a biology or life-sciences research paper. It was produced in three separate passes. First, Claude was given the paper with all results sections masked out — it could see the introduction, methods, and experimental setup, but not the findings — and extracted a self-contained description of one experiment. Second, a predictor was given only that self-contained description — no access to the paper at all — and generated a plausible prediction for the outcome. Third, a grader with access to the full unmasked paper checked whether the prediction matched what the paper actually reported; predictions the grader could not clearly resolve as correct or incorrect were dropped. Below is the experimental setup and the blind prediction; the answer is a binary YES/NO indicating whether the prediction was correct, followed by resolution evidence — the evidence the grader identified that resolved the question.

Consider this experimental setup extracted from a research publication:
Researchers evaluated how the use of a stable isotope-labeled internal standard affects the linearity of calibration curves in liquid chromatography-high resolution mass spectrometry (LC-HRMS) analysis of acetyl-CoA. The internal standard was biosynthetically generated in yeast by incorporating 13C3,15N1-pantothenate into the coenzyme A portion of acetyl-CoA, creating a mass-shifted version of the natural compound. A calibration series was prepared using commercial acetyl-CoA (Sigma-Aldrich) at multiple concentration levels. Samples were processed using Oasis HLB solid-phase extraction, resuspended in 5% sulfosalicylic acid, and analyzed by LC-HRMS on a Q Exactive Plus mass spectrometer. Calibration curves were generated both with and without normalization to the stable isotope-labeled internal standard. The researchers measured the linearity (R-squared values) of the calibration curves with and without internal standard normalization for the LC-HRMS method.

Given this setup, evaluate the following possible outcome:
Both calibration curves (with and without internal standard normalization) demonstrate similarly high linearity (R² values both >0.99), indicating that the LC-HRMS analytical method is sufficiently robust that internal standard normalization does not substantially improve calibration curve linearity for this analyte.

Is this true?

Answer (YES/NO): NO